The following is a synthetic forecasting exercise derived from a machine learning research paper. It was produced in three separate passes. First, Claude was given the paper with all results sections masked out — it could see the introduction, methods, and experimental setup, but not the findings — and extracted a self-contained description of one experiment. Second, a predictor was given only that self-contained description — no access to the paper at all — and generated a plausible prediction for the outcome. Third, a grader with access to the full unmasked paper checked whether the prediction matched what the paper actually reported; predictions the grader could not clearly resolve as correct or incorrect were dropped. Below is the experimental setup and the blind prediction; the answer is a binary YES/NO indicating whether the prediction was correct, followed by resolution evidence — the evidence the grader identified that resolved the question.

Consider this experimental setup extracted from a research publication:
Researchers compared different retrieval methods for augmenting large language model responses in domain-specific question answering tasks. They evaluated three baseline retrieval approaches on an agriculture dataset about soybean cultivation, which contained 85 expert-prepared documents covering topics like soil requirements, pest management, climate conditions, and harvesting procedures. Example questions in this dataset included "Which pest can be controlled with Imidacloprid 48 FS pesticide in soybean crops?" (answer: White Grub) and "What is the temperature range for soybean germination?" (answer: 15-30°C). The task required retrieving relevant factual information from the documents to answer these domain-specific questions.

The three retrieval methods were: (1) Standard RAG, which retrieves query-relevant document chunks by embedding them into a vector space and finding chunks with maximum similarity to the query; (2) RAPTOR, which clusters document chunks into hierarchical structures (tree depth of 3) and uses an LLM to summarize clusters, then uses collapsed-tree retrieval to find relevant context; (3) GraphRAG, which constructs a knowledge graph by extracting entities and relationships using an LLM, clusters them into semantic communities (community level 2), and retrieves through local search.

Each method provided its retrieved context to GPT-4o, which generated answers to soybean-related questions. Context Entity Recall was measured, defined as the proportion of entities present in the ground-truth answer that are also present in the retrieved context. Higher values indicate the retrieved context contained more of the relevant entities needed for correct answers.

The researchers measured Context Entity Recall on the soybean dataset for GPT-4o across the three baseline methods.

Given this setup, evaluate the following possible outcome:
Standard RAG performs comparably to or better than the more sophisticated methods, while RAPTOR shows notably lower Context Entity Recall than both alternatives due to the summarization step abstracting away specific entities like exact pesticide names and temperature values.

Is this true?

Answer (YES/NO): NO